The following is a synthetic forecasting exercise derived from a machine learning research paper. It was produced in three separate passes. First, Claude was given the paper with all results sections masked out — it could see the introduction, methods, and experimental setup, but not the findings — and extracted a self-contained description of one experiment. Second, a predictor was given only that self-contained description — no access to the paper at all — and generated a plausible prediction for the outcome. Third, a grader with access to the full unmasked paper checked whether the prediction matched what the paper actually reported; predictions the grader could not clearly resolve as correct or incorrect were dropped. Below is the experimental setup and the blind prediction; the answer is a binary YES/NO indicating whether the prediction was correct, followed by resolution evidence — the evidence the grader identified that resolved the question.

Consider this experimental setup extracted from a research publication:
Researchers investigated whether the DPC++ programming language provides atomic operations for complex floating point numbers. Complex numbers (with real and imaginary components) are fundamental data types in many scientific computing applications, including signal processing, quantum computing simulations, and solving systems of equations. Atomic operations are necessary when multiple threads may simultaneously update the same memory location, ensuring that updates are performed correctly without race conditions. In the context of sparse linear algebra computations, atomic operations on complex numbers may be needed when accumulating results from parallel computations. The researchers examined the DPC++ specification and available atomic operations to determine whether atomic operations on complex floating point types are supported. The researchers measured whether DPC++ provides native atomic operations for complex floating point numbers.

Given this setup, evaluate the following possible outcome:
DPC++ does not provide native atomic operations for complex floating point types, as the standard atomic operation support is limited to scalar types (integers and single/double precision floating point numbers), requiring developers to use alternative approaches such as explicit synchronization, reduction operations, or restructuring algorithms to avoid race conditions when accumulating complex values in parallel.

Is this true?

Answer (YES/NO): YES